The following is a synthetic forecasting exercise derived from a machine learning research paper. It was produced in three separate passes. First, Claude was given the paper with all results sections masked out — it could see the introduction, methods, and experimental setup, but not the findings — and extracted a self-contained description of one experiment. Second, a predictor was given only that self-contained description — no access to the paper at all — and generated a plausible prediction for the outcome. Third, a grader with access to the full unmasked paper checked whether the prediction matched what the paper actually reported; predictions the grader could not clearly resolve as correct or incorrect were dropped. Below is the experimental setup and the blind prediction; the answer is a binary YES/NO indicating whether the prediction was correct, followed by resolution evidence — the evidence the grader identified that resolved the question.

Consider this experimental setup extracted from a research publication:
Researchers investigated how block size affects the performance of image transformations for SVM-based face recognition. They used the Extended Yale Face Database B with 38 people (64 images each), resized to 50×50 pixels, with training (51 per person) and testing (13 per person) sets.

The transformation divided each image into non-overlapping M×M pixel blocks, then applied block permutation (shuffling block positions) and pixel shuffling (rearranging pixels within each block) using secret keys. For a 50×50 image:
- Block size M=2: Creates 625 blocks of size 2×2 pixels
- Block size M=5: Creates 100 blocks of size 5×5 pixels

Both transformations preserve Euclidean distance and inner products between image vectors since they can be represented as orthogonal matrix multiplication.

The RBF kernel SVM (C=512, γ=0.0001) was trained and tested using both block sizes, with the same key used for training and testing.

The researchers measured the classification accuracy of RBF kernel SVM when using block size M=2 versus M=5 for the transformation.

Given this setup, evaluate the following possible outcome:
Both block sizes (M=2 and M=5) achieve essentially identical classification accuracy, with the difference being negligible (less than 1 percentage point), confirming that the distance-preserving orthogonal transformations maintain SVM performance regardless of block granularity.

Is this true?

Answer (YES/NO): YES